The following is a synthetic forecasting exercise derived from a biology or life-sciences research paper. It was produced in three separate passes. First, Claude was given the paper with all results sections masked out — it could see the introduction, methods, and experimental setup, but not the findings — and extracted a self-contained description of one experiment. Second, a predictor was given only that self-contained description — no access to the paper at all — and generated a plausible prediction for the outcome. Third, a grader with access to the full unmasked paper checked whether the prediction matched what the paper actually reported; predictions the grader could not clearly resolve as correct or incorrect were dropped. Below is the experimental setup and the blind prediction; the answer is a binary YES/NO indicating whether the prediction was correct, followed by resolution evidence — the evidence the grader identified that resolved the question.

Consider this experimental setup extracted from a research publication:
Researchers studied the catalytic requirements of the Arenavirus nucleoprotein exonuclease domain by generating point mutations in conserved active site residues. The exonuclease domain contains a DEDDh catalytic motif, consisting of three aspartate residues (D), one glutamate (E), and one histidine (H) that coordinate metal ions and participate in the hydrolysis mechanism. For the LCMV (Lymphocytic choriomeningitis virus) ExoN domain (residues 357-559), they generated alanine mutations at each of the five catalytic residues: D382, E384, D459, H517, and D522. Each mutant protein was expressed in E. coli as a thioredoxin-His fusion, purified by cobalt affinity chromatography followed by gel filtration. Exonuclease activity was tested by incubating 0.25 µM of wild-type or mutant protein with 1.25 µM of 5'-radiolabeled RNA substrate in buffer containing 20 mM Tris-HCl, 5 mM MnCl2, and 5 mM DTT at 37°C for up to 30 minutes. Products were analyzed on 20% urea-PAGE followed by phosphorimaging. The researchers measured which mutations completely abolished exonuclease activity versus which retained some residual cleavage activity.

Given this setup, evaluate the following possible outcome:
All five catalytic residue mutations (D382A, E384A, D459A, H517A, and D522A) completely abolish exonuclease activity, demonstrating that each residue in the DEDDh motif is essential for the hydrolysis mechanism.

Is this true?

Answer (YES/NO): NO